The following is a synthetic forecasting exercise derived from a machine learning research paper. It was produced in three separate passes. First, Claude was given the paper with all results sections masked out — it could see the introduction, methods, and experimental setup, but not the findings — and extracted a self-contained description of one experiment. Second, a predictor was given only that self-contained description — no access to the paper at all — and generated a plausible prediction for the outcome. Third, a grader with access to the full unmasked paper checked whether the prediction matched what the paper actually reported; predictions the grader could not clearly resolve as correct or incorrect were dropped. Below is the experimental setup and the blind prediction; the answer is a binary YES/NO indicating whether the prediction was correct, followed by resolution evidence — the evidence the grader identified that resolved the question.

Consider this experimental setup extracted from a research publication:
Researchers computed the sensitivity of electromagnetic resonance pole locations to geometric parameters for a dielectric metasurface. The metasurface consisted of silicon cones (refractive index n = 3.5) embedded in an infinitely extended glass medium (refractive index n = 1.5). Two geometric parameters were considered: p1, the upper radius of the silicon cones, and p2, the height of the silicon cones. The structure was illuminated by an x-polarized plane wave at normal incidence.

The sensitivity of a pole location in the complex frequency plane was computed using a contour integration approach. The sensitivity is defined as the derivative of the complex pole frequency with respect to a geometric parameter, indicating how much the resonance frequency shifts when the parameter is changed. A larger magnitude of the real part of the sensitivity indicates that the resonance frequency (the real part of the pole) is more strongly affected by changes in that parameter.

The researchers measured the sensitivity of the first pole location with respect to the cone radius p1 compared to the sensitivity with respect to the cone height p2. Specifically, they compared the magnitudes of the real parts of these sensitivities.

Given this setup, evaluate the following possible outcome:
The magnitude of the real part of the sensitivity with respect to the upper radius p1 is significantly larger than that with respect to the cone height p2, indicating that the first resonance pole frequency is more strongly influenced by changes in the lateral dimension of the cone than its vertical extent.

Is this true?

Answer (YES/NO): YES